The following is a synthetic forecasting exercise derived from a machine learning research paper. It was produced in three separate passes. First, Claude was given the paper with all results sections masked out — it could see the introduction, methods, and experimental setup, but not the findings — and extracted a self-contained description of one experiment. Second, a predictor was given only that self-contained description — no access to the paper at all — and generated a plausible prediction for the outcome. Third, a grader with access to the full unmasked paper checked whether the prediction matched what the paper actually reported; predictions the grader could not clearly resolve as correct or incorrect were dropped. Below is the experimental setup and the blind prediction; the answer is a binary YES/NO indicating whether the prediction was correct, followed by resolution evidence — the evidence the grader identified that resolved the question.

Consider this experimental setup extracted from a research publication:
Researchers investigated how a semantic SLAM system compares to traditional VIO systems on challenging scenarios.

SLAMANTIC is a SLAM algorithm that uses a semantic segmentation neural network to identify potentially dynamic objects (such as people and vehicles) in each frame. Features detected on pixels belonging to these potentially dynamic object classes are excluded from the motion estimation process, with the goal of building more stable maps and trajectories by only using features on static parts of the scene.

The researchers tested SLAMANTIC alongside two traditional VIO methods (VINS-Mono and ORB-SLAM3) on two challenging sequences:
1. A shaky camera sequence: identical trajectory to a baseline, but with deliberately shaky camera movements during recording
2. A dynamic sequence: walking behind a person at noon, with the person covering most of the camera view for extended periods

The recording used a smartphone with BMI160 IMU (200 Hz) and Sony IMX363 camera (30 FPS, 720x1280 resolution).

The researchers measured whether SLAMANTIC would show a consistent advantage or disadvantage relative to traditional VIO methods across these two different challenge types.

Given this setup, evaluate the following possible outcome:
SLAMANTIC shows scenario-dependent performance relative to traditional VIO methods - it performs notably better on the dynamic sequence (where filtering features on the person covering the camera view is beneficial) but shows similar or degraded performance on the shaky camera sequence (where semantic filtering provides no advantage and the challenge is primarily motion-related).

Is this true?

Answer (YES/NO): YES